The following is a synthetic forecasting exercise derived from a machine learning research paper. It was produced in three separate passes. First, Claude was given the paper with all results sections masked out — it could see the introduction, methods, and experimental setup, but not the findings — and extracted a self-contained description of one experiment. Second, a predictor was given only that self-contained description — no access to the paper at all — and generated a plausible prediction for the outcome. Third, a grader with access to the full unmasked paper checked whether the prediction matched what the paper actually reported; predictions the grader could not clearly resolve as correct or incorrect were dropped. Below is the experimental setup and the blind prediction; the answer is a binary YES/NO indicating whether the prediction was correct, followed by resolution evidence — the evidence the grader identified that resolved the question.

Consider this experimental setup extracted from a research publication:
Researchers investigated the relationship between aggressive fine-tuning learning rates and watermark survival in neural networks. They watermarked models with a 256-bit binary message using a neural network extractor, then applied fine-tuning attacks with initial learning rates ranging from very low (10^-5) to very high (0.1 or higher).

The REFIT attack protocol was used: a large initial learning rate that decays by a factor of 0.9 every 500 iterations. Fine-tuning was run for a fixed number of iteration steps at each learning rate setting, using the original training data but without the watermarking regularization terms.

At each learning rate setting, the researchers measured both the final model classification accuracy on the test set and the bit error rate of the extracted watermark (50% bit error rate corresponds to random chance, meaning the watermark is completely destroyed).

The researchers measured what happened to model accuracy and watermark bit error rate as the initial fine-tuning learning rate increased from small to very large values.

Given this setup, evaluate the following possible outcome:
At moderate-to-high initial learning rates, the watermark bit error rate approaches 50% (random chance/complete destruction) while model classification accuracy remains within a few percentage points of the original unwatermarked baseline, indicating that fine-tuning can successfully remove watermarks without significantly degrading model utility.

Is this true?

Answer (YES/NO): NO